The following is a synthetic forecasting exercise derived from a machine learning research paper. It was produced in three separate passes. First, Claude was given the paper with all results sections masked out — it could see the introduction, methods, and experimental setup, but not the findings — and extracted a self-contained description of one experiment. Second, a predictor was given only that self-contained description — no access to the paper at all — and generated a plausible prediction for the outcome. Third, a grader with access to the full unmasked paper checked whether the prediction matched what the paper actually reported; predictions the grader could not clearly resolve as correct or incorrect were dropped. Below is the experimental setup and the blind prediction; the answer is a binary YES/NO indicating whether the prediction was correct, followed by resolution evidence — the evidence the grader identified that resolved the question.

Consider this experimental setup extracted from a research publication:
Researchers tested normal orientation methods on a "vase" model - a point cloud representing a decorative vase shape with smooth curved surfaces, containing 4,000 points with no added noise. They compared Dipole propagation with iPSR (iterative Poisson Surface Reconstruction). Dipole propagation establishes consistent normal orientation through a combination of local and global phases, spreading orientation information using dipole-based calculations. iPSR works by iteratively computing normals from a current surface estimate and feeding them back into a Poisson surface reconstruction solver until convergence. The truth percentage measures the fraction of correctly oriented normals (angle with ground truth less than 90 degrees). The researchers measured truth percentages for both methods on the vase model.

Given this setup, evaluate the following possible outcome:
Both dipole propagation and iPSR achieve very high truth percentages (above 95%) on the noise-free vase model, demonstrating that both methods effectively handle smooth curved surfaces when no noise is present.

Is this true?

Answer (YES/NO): NO